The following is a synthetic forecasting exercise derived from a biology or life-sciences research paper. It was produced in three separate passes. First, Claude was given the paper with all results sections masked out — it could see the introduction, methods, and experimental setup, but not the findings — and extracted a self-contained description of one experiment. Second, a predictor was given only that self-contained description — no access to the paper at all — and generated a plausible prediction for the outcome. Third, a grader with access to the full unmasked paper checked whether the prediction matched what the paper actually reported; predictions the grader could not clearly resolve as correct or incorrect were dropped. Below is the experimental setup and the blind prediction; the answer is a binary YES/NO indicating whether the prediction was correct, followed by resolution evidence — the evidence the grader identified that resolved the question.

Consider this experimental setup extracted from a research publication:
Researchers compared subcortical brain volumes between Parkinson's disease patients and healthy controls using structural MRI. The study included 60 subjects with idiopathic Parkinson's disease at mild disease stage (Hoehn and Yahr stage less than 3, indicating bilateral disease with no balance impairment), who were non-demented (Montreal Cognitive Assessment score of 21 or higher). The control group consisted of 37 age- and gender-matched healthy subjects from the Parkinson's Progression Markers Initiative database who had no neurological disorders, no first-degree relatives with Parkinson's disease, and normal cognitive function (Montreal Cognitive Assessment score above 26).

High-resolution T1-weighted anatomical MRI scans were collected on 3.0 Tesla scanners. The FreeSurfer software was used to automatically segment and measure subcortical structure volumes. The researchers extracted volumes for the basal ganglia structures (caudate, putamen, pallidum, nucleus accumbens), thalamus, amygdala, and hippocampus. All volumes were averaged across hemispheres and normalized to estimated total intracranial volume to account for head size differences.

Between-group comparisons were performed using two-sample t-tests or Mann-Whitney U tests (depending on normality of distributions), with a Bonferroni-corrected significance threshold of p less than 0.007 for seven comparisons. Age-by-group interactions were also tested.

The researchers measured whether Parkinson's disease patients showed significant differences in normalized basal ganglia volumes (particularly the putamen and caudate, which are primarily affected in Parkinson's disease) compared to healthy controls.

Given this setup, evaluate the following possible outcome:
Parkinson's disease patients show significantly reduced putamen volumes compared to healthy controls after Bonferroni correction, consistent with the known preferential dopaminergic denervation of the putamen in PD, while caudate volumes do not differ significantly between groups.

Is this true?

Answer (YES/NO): YES